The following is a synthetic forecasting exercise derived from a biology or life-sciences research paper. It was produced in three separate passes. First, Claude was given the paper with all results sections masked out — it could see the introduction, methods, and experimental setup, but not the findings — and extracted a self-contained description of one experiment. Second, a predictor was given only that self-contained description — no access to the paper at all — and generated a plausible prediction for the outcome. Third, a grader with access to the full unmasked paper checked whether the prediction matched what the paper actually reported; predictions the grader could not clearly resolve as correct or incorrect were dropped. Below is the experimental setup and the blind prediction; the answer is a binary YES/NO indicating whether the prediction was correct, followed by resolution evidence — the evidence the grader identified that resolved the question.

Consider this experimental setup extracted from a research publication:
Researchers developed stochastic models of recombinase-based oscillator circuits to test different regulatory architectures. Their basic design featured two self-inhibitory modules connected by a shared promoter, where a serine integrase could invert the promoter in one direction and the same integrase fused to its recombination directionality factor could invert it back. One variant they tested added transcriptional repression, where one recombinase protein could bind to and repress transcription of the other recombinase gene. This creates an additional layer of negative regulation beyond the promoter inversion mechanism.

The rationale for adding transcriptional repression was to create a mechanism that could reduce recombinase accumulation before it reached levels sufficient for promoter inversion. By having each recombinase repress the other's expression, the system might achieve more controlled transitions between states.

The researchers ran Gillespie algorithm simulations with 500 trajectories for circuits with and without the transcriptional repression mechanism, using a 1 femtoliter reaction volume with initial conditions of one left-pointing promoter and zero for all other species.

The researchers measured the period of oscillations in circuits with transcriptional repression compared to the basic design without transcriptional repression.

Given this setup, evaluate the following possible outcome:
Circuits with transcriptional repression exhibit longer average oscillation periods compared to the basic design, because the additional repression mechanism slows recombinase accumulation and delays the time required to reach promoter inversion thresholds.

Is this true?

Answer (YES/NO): YES